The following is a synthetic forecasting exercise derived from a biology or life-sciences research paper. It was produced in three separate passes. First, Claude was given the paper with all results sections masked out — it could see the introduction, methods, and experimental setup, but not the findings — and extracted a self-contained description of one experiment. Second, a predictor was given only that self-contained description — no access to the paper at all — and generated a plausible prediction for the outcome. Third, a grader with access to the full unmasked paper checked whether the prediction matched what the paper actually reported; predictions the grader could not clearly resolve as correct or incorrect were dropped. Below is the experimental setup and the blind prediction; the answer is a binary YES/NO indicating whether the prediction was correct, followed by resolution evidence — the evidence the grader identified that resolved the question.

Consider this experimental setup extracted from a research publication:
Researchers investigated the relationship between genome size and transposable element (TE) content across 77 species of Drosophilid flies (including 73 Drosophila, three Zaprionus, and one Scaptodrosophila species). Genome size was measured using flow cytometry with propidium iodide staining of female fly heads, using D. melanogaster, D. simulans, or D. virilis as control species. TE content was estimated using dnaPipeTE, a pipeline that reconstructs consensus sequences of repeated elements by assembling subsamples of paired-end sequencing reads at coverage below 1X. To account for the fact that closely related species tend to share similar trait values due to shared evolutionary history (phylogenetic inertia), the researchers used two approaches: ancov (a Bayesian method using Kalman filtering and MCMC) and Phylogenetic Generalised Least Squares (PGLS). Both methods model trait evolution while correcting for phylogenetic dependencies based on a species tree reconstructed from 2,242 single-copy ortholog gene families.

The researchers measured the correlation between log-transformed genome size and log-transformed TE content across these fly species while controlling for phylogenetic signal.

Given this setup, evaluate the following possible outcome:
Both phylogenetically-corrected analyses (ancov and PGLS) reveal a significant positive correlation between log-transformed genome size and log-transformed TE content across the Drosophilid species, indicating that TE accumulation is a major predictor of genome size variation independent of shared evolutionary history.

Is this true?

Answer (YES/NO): YES